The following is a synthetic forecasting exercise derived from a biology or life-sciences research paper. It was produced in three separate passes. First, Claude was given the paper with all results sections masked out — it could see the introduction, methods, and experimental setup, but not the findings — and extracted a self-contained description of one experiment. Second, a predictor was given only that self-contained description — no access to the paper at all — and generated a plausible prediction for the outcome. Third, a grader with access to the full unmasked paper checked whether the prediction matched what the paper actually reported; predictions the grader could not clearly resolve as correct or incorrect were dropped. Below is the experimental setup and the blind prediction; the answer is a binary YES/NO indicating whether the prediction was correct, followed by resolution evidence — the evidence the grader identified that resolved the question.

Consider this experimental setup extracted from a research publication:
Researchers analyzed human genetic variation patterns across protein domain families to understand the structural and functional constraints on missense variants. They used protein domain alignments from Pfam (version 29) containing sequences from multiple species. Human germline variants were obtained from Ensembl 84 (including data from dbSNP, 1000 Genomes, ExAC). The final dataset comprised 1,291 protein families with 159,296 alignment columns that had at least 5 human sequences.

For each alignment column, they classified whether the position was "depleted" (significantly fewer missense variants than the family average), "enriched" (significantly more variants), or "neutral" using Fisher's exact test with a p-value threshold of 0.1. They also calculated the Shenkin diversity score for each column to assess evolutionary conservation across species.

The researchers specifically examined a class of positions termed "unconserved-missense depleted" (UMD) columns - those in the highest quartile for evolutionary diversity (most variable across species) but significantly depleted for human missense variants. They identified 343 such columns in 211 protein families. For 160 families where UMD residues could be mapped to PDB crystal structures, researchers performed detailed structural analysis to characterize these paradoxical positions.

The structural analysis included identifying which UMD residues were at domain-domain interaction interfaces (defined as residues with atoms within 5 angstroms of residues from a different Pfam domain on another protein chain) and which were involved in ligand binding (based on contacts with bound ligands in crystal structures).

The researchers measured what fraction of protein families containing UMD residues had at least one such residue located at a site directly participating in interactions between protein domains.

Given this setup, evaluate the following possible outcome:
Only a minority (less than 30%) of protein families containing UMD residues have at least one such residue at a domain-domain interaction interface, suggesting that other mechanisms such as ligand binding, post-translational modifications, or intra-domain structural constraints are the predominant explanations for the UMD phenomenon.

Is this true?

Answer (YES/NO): NO